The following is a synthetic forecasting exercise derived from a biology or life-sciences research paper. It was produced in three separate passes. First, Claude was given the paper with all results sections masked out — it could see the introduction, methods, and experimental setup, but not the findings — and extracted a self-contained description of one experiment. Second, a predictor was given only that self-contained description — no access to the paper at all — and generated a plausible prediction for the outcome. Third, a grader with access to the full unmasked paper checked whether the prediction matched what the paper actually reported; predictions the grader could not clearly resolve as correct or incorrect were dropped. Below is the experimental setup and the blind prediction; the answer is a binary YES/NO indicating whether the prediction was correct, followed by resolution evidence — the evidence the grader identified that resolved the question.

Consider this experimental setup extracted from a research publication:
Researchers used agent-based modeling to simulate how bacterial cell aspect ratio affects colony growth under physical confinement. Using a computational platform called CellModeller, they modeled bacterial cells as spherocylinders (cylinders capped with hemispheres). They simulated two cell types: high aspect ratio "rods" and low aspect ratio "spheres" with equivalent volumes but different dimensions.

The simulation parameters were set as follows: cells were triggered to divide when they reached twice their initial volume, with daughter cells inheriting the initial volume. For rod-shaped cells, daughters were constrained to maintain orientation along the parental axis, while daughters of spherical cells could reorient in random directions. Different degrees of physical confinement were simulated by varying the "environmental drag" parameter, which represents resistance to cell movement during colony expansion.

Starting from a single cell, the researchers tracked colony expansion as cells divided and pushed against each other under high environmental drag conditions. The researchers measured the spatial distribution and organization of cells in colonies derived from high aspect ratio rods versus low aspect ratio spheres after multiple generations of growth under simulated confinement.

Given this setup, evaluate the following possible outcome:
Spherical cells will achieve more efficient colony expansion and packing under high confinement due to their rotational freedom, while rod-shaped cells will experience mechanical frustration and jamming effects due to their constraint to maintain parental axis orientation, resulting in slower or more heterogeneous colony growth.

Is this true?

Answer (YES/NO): NO